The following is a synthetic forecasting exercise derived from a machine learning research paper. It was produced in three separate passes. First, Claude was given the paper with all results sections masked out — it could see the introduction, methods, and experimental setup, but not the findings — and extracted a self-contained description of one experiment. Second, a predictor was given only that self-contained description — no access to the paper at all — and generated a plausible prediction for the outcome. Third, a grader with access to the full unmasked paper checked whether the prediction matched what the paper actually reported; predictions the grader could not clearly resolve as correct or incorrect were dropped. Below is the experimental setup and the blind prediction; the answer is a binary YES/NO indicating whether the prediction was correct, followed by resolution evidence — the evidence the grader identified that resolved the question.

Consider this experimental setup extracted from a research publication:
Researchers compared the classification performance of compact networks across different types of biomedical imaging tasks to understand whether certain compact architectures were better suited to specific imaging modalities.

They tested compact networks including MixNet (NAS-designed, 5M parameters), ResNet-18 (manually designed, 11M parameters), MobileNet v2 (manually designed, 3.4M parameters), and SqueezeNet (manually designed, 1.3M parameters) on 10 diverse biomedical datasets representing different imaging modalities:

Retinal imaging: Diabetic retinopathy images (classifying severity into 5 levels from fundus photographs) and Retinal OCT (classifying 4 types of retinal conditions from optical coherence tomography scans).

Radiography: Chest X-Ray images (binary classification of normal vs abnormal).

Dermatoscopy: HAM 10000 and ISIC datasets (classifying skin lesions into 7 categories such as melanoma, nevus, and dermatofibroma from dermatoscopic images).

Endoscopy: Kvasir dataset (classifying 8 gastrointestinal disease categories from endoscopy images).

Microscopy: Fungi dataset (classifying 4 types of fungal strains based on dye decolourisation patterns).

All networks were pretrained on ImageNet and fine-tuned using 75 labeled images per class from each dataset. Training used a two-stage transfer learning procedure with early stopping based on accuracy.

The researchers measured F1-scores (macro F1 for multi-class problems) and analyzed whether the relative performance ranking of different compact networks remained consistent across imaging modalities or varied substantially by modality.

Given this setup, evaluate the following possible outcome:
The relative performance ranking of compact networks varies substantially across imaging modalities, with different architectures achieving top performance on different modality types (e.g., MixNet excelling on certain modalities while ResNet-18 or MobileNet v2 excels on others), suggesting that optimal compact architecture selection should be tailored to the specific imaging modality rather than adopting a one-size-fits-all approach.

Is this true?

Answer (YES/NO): NO